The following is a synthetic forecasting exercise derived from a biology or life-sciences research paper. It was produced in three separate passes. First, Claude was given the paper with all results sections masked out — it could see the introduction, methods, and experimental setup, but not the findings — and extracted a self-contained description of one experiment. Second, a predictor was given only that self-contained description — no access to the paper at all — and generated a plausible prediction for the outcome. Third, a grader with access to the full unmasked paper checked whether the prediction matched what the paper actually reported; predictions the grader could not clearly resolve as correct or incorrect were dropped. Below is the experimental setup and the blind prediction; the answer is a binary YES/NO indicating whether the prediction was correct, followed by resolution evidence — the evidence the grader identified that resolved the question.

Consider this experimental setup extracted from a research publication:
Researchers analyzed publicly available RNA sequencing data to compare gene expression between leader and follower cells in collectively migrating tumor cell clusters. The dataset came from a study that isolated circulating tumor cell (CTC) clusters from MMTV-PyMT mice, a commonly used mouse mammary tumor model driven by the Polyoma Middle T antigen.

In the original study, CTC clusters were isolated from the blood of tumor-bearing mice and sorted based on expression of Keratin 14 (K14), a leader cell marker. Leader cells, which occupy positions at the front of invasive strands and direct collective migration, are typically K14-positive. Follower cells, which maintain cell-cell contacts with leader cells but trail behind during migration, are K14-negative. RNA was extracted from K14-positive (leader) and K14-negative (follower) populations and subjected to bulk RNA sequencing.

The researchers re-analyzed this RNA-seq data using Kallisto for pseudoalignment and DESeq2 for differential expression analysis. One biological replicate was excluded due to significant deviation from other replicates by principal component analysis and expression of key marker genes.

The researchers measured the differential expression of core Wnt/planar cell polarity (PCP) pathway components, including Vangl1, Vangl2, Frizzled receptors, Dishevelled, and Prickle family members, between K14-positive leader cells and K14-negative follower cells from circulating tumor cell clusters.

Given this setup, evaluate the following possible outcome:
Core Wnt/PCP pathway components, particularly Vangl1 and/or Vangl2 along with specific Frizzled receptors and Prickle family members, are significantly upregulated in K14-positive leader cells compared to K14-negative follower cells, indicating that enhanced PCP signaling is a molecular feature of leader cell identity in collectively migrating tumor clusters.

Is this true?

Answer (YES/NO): NO